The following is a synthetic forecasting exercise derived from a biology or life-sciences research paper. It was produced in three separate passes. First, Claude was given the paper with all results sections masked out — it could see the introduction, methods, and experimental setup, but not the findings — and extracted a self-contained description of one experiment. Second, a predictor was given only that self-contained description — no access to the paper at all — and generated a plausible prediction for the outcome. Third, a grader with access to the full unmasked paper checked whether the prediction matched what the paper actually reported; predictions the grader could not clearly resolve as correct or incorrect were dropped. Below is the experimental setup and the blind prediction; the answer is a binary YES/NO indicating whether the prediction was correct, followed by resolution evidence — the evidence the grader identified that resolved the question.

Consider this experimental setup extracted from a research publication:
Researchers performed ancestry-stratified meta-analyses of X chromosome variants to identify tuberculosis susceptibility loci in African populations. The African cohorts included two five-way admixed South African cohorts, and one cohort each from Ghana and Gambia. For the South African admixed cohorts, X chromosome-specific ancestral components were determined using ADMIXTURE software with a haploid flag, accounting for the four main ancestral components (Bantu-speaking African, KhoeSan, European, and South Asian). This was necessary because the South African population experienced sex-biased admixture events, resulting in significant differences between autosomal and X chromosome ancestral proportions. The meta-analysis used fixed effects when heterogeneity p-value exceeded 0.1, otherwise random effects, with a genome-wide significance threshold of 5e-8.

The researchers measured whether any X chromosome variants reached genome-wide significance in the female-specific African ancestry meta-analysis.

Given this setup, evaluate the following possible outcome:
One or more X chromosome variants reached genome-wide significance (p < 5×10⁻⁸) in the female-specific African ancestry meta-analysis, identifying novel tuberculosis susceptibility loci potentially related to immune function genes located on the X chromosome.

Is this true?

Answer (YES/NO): NO